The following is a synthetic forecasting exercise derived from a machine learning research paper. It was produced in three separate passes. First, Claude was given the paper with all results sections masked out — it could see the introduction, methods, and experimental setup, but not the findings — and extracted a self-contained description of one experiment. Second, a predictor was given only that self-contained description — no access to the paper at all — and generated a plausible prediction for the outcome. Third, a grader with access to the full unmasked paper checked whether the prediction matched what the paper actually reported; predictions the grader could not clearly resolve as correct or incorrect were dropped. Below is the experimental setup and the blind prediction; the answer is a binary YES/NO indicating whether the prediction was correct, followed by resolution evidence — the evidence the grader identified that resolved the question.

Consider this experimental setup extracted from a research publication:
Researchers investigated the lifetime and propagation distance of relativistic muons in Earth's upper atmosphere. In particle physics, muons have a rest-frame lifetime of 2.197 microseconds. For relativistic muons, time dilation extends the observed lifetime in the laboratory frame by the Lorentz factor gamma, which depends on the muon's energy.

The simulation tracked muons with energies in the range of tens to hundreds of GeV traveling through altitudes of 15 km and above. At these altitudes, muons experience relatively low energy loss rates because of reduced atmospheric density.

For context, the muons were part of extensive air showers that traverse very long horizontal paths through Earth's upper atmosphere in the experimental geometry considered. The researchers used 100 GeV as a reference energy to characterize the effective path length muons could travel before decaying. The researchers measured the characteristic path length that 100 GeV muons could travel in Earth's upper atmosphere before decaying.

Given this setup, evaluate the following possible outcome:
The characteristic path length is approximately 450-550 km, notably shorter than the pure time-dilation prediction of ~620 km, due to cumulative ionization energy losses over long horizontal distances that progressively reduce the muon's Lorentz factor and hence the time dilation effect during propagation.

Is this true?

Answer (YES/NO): NO